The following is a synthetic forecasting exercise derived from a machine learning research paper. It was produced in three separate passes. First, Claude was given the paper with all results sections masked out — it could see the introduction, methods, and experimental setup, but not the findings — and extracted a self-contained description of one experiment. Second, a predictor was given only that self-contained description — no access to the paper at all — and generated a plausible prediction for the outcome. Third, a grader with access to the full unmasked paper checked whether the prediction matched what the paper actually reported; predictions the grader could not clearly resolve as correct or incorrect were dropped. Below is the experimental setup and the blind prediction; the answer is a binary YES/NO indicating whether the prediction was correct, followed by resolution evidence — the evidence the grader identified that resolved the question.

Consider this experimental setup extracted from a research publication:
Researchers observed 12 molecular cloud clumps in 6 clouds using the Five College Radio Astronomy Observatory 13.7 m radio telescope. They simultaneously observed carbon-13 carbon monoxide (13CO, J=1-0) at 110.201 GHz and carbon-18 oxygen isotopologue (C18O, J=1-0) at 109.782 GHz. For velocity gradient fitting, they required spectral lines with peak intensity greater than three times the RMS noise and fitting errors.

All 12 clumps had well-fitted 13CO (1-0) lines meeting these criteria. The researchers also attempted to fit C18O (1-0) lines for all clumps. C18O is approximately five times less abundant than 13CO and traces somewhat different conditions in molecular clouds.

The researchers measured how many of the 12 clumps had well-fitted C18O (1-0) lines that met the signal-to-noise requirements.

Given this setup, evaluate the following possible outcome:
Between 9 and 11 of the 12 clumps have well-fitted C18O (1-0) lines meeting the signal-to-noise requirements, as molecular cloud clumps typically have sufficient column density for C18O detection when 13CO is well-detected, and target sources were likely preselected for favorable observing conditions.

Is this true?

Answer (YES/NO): YES